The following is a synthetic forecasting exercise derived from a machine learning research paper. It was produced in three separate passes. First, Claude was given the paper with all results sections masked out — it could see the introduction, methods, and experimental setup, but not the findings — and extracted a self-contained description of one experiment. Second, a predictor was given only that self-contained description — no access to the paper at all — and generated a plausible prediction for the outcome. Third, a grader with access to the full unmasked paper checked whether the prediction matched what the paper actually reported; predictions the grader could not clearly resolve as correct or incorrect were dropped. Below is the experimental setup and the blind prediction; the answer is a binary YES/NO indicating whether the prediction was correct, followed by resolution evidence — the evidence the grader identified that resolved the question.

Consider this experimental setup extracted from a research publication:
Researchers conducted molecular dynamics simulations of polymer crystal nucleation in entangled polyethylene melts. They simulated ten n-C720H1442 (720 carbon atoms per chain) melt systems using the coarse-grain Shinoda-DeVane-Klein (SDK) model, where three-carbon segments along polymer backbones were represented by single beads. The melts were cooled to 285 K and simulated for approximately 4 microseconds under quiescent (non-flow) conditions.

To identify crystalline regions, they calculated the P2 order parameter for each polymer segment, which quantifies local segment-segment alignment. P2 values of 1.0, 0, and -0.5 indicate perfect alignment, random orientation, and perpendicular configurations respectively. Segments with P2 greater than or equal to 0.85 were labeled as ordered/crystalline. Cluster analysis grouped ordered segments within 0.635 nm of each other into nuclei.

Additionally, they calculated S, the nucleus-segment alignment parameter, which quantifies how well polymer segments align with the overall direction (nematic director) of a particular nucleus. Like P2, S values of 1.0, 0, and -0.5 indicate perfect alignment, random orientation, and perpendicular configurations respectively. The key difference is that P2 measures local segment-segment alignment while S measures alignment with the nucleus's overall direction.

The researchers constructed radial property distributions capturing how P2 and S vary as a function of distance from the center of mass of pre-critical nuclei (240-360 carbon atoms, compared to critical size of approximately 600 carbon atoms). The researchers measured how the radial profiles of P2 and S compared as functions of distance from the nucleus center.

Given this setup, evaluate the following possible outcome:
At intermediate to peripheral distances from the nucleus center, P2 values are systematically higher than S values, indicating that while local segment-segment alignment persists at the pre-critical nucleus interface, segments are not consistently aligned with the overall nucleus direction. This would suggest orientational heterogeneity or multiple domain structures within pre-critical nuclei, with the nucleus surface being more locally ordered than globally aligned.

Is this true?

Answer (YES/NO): NO